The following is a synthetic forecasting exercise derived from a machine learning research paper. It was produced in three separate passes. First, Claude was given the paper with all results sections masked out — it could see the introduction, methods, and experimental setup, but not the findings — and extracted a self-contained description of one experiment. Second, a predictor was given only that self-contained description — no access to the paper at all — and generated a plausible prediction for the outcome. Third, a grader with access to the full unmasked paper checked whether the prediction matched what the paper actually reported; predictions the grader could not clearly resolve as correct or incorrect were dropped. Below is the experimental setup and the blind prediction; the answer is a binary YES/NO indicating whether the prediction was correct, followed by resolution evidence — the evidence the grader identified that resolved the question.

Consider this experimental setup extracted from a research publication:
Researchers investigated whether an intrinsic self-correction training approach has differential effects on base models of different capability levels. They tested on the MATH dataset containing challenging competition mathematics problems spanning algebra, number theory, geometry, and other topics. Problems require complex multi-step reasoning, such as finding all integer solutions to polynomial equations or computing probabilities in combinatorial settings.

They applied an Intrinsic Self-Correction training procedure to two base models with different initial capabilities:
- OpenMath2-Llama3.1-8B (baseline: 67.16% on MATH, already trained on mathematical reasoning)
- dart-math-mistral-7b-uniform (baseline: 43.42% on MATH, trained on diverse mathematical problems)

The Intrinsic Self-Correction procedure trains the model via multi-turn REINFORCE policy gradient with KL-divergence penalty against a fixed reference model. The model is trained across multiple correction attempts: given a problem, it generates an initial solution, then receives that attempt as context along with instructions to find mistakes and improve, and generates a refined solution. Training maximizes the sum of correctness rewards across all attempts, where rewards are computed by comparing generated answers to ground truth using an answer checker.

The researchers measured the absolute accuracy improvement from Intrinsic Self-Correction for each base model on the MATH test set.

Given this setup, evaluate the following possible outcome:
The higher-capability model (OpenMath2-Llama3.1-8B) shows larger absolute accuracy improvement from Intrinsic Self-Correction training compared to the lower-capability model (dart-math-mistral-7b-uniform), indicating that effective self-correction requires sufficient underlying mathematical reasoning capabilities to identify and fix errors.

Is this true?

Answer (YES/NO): YES